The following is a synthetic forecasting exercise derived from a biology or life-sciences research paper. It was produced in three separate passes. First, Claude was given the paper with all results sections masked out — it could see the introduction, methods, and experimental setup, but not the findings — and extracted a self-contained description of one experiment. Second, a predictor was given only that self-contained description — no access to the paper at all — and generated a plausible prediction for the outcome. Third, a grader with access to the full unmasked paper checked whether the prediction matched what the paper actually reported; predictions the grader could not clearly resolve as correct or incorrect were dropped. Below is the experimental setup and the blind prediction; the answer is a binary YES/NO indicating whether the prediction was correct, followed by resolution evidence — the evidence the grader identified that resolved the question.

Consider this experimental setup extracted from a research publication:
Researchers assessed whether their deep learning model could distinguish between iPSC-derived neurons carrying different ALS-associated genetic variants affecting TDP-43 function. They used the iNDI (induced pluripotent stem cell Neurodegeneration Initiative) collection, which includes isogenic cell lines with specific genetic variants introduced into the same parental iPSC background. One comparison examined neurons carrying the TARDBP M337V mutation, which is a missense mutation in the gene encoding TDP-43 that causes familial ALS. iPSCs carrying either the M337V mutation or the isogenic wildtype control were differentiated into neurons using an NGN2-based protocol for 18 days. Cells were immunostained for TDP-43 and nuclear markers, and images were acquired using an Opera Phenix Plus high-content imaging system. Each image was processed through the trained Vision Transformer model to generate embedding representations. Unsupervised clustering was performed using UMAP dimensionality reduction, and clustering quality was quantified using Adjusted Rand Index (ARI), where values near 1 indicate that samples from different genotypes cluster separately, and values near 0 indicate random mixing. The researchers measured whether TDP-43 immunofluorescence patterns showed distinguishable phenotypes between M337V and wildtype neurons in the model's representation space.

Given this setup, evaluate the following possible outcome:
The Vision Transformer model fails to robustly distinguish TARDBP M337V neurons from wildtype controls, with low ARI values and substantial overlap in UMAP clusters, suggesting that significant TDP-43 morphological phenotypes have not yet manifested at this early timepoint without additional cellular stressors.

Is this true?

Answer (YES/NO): YES